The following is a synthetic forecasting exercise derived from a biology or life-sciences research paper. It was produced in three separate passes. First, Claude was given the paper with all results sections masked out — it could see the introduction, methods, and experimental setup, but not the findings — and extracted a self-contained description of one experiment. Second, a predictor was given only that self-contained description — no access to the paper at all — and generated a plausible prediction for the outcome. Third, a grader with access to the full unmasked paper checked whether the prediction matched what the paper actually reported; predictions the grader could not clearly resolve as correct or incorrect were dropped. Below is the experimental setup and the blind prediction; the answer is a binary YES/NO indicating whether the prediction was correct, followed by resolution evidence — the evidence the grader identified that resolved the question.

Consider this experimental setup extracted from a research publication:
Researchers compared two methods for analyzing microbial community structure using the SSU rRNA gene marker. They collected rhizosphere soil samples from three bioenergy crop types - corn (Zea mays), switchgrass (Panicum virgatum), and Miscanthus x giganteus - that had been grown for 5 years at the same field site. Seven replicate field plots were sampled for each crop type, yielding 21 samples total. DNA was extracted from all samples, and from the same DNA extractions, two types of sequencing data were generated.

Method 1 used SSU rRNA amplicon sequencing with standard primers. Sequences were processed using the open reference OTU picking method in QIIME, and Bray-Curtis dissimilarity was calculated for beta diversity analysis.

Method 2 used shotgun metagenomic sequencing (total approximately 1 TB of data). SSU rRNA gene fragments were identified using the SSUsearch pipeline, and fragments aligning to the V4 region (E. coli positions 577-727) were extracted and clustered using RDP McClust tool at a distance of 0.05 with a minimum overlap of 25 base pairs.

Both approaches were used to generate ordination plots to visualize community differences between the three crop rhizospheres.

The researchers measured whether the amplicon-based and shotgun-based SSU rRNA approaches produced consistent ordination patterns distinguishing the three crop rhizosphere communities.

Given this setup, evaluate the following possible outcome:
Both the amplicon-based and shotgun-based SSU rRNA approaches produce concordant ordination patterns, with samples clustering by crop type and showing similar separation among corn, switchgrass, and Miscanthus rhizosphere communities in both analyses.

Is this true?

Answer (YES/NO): NO